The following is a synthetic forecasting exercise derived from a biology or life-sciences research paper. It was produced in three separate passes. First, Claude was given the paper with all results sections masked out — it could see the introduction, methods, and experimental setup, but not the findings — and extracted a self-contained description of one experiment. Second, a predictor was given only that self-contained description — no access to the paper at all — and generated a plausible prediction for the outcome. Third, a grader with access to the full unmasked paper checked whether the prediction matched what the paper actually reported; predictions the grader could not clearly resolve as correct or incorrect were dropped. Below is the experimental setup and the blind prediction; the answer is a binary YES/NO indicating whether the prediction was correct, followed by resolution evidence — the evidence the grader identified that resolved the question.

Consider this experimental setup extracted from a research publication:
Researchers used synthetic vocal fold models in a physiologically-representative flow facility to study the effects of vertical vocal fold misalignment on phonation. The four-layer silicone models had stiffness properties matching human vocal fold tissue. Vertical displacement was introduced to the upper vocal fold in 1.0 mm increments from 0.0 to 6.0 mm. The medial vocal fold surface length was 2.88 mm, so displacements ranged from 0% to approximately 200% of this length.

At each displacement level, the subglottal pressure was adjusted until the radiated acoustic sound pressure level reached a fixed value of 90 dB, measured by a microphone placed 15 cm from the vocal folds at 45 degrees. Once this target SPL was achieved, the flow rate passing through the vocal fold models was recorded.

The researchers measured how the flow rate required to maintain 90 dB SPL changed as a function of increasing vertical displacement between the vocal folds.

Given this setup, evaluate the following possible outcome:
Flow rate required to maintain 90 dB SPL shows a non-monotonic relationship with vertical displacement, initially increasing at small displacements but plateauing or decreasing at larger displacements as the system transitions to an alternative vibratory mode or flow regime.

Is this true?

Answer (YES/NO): NO